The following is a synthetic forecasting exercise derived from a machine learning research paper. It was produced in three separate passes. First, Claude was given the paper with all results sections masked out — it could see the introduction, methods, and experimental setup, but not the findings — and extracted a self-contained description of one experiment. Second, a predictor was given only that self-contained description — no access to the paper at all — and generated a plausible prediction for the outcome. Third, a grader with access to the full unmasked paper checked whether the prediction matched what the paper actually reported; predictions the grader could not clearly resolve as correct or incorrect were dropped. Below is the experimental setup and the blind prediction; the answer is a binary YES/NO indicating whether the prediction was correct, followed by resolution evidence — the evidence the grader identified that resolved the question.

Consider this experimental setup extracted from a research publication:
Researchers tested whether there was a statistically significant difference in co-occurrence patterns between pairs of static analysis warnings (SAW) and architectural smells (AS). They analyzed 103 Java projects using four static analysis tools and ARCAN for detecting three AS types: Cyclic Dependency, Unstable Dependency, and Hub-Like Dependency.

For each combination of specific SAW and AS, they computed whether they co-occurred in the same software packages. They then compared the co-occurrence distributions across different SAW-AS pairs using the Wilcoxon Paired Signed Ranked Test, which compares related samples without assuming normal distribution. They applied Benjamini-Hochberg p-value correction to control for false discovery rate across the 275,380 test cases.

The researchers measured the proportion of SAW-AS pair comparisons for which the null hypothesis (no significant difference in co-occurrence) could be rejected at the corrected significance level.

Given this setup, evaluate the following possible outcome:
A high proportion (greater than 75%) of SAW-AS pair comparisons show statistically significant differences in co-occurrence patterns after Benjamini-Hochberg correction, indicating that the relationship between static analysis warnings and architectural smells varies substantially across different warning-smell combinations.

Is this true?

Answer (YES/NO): YES